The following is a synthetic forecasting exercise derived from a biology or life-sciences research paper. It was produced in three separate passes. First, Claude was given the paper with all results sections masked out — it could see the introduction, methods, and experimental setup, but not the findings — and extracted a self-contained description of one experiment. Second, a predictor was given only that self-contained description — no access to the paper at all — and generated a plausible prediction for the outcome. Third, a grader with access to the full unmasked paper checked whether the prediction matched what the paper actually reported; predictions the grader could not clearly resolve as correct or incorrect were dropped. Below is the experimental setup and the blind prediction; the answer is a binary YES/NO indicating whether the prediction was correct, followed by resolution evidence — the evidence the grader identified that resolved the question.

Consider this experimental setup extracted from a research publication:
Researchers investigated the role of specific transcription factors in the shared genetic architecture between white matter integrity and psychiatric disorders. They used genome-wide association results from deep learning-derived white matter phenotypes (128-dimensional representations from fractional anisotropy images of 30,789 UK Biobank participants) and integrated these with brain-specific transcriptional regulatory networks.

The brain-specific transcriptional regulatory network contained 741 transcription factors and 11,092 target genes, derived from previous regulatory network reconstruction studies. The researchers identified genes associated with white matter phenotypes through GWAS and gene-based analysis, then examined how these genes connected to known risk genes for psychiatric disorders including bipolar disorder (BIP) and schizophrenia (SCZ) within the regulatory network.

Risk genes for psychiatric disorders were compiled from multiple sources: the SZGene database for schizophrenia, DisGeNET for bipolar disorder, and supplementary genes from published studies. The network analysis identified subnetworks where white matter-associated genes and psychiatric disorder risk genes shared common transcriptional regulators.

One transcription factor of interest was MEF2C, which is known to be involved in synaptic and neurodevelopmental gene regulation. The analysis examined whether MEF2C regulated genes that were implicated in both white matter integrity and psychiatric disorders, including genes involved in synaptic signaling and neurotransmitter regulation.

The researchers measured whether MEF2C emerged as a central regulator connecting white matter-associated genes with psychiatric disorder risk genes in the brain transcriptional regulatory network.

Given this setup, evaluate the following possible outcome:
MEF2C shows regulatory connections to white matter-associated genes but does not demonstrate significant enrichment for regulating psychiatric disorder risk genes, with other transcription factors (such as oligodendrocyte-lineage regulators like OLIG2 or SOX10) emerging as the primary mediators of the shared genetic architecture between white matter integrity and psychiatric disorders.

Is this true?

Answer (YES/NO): NO